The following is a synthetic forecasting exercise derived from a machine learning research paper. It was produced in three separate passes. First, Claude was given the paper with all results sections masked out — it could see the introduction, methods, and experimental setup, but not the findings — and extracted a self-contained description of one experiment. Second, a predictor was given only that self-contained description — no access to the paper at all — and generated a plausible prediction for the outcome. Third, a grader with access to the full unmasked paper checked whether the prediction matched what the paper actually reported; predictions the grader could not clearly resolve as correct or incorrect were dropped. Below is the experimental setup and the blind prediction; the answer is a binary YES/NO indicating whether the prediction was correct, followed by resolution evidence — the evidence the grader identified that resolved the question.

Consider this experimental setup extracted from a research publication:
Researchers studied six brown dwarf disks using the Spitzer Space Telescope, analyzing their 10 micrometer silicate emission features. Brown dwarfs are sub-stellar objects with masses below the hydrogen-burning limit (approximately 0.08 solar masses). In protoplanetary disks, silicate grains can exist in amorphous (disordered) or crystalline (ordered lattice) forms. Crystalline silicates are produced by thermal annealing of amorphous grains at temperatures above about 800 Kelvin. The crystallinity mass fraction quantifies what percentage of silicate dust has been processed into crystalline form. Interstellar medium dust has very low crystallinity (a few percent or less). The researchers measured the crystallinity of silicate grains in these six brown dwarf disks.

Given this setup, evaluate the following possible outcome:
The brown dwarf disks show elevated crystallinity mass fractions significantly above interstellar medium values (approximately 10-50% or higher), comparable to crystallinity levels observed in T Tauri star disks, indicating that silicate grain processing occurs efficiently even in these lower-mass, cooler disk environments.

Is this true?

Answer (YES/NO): YES